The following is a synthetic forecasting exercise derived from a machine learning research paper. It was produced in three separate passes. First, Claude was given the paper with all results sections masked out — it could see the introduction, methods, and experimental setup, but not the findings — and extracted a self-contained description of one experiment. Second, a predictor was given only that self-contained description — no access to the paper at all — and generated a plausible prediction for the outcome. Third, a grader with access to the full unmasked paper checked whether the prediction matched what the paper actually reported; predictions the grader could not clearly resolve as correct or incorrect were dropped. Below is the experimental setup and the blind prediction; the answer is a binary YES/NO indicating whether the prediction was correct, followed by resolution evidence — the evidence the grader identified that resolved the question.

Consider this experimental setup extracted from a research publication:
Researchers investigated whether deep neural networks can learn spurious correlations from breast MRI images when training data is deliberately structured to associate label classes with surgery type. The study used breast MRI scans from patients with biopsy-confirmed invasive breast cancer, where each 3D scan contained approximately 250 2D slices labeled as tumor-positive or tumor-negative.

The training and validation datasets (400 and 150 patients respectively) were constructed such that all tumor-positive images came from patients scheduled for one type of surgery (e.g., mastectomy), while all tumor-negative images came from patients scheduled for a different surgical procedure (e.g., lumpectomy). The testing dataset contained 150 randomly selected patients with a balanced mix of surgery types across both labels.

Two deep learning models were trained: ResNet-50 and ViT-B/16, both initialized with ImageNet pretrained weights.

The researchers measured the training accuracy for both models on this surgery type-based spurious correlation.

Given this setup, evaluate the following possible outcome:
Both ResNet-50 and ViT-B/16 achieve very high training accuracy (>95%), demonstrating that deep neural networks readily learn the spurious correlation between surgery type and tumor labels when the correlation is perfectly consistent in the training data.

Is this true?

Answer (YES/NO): NO